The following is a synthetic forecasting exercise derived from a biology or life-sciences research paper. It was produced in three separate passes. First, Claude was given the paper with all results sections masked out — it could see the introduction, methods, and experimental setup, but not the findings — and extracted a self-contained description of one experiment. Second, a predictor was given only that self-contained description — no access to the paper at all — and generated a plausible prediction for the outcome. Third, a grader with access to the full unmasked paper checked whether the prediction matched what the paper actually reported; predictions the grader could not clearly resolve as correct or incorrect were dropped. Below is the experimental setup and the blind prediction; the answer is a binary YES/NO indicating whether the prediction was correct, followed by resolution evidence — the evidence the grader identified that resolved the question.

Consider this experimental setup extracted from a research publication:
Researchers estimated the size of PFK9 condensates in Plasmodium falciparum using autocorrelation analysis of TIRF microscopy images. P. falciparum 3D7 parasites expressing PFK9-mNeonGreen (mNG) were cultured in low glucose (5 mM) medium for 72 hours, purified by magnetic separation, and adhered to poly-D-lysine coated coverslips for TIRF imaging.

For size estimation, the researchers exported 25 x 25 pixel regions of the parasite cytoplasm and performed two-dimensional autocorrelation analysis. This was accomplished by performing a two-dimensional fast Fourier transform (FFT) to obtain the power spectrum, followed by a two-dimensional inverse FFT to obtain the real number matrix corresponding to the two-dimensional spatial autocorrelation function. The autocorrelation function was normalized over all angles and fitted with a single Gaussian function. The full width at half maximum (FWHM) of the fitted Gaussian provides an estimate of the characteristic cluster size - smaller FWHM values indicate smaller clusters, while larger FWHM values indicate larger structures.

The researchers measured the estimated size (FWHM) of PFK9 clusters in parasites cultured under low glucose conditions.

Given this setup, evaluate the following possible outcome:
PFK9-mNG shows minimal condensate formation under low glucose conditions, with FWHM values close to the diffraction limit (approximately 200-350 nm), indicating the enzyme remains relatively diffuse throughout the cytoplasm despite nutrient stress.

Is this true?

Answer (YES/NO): NO